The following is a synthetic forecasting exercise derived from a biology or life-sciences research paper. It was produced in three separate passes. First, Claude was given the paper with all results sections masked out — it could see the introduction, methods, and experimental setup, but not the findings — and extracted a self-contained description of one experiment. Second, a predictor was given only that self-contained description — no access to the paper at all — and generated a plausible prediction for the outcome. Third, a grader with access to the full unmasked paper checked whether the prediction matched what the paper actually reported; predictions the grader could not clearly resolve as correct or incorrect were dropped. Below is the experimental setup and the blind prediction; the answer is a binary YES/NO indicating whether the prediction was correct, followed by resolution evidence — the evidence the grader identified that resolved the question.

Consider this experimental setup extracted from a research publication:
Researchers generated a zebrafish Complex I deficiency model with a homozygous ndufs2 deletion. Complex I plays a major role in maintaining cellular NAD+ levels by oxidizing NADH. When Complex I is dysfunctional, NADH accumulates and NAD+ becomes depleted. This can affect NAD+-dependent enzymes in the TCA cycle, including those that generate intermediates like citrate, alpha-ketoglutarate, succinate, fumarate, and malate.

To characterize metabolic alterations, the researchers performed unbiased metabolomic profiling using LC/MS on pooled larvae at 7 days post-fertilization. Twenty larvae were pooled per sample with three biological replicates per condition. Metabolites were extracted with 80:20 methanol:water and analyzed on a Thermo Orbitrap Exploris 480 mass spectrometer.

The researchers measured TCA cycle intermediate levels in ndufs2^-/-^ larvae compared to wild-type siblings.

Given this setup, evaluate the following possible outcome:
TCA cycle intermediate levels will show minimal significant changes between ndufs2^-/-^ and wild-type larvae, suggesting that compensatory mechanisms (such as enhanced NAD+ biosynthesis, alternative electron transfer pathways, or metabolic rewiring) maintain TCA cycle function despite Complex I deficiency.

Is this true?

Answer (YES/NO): NO